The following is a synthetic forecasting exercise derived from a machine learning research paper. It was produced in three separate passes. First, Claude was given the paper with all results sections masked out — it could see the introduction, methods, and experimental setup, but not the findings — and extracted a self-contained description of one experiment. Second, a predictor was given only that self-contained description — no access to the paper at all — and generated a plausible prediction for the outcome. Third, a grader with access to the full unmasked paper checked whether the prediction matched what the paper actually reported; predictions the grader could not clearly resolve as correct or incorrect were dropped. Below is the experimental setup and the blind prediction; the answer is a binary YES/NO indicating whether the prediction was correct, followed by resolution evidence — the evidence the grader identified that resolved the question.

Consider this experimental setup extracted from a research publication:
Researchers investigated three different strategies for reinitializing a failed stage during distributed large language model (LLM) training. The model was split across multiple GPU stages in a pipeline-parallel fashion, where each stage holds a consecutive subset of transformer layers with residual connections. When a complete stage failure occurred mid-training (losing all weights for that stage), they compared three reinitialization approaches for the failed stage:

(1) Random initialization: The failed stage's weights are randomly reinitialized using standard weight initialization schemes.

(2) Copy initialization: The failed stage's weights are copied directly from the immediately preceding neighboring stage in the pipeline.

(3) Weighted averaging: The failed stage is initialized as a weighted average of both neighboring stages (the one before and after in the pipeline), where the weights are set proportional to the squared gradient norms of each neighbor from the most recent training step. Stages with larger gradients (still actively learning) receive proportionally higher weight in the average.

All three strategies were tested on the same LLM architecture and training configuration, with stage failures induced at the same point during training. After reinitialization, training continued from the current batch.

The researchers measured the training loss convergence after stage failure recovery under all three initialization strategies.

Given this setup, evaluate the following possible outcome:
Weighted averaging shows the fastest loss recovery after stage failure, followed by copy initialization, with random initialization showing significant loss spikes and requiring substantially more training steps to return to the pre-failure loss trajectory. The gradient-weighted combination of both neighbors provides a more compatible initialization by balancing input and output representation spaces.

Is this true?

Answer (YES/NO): YES